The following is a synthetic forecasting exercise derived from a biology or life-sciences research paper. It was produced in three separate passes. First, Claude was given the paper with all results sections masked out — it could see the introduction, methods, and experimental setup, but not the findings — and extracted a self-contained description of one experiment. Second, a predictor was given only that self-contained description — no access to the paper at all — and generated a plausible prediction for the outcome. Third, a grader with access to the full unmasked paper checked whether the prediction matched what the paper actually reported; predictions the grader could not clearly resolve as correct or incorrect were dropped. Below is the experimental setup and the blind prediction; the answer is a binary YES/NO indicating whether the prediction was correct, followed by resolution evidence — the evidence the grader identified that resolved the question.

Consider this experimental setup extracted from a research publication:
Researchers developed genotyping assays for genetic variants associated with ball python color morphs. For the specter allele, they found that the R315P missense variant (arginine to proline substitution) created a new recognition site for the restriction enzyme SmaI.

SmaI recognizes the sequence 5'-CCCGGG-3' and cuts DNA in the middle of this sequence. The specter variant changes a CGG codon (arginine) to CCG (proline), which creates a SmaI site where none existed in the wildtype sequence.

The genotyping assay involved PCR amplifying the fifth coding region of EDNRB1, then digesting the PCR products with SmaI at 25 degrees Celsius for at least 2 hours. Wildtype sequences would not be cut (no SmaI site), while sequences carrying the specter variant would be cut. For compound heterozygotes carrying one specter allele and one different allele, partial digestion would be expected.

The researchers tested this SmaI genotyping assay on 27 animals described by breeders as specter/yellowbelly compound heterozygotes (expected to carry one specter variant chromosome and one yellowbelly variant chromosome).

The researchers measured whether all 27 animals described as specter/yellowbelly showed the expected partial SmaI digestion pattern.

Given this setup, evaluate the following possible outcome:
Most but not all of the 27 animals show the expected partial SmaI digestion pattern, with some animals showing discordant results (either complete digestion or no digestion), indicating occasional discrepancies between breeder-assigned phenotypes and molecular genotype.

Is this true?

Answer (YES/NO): YES